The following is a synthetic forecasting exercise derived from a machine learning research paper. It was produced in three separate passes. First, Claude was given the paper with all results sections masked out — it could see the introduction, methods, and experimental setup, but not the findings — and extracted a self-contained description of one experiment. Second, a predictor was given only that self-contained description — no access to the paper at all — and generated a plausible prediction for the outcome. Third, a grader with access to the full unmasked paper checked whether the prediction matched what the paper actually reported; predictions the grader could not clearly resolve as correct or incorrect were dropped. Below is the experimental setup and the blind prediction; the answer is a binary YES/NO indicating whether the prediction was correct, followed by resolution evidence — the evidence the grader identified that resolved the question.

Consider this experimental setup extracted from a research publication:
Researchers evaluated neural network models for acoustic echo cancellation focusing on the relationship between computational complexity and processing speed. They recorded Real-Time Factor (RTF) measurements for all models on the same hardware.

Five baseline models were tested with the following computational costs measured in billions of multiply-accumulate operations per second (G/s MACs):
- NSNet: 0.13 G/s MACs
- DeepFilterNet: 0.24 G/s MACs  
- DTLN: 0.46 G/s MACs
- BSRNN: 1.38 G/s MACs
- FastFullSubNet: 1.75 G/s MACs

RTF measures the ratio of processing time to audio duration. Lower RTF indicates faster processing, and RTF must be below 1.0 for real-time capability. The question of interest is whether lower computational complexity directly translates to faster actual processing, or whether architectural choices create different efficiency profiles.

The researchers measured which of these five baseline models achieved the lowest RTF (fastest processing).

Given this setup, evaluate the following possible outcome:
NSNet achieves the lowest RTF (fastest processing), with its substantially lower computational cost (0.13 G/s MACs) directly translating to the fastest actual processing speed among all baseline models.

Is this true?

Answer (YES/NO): YES